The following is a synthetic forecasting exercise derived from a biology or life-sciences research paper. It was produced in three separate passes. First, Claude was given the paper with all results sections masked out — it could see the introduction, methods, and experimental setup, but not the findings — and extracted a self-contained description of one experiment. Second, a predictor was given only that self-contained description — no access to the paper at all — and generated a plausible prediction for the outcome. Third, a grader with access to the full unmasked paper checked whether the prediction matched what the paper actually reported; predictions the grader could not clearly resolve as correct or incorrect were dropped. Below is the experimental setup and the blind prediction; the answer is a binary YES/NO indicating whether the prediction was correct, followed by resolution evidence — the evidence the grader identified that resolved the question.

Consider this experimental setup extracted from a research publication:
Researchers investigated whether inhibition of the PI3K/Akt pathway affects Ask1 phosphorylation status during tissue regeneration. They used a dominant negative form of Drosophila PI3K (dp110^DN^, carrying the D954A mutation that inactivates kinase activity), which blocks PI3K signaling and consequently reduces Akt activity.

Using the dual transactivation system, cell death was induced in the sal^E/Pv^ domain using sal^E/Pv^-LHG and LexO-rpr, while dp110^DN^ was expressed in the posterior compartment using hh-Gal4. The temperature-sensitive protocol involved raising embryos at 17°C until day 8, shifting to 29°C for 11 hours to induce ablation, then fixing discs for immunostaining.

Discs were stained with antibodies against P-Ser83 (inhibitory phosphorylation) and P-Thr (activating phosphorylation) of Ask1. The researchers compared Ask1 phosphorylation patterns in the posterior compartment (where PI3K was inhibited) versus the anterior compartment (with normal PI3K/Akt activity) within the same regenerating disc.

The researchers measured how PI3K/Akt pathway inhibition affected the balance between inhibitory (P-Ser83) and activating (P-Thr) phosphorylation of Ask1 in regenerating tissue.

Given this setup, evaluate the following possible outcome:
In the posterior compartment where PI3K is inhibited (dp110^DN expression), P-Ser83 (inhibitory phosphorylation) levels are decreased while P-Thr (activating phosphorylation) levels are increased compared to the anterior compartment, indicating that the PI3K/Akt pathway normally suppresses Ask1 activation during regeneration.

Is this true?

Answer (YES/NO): NO